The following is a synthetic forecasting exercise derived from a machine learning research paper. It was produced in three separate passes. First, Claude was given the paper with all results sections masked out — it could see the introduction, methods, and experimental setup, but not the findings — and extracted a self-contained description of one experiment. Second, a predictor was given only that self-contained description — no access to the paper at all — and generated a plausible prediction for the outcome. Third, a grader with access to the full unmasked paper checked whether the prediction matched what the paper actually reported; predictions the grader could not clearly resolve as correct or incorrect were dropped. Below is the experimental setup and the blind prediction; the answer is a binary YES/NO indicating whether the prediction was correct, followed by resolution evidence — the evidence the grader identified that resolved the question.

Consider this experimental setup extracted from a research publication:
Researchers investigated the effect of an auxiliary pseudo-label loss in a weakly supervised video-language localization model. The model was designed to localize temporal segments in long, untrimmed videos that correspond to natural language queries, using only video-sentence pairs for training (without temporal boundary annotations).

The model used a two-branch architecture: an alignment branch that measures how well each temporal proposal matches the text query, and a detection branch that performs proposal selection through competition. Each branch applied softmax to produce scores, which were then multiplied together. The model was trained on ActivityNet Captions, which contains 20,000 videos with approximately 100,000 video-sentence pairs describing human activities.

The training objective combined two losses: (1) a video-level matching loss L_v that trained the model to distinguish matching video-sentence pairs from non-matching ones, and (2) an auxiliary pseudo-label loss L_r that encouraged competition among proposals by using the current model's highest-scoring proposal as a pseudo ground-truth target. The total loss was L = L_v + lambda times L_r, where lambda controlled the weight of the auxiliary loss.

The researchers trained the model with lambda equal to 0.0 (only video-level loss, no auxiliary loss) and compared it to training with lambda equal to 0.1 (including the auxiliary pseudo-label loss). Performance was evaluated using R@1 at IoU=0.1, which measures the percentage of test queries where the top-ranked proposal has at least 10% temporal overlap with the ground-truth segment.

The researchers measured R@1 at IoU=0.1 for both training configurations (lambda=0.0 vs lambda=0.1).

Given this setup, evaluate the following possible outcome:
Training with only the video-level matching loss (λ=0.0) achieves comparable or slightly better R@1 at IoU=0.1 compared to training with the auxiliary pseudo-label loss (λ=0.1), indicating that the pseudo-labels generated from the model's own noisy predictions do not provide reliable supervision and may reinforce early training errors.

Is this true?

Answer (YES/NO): NO